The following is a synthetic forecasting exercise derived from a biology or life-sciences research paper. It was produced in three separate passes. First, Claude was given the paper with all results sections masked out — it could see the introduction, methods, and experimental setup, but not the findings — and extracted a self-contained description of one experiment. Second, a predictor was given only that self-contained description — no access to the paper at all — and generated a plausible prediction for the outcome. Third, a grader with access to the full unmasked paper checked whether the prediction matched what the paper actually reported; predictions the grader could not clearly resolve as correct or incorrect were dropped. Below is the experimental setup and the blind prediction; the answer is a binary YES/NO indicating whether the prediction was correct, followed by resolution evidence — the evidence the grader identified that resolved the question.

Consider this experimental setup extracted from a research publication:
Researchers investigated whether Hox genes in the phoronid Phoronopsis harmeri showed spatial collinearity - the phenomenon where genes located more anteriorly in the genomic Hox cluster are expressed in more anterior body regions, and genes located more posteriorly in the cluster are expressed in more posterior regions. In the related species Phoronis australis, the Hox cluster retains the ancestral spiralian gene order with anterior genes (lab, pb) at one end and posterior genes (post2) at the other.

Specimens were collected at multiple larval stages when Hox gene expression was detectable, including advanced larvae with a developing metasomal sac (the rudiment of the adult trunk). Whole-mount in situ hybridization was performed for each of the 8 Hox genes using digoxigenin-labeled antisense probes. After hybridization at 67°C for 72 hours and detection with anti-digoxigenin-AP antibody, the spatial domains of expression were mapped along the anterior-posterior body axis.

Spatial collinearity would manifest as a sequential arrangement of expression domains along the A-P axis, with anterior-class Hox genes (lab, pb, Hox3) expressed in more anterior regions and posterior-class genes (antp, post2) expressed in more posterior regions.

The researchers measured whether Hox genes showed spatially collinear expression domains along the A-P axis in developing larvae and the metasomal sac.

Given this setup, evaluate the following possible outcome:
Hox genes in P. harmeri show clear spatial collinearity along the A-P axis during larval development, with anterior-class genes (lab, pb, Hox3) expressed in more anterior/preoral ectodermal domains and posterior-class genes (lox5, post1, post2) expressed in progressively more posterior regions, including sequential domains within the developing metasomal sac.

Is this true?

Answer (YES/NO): NO